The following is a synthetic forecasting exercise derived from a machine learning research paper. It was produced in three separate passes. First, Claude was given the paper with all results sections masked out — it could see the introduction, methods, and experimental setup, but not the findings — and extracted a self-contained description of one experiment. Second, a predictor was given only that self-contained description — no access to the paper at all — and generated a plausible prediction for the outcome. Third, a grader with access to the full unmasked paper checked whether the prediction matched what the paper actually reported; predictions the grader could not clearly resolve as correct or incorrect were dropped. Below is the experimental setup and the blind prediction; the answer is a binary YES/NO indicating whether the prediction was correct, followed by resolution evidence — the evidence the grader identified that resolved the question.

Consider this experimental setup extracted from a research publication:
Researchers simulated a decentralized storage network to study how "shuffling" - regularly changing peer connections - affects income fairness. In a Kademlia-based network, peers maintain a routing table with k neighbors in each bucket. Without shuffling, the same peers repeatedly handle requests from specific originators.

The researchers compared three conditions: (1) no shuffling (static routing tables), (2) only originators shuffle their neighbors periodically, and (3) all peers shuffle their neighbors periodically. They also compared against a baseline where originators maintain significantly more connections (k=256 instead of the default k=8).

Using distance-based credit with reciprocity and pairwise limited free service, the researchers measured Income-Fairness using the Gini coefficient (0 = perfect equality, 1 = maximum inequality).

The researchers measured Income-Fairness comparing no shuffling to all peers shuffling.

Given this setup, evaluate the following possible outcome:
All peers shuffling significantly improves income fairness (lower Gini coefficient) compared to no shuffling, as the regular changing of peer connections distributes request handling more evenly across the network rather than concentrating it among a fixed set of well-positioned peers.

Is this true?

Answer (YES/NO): YES